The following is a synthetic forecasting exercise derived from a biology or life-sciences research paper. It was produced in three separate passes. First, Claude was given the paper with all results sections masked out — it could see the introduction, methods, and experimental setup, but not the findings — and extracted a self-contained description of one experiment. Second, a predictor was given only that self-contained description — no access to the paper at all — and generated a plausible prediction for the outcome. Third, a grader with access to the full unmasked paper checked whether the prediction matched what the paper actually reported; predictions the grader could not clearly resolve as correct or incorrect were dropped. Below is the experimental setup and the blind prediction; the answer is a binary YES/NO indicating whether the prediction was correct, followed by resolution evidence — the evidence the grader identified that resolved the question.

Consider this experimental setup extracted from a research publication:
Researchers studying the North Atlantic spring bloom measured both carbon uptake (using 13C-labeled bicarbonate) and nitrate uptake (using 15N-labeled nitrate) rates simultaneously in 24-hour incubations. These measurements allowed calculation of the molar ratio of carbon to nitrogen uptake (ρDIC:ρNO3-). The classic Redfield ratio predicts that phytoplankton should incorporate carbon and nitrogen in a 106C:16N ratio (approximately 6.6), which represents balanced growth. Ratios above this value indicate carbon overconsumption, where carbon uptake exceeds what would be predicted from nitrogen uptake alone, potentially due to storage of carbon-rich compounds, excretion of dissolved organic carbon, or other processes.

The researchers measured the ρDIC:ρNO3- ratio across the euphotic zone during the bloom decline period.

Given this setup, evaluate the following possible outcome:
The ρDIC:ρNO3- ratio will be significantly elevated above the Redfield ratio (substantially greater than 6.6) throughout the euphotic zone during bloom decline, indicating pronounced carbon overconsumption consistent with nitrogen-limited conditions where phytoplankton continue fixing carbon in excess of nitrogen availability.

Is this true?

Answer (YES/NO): NO